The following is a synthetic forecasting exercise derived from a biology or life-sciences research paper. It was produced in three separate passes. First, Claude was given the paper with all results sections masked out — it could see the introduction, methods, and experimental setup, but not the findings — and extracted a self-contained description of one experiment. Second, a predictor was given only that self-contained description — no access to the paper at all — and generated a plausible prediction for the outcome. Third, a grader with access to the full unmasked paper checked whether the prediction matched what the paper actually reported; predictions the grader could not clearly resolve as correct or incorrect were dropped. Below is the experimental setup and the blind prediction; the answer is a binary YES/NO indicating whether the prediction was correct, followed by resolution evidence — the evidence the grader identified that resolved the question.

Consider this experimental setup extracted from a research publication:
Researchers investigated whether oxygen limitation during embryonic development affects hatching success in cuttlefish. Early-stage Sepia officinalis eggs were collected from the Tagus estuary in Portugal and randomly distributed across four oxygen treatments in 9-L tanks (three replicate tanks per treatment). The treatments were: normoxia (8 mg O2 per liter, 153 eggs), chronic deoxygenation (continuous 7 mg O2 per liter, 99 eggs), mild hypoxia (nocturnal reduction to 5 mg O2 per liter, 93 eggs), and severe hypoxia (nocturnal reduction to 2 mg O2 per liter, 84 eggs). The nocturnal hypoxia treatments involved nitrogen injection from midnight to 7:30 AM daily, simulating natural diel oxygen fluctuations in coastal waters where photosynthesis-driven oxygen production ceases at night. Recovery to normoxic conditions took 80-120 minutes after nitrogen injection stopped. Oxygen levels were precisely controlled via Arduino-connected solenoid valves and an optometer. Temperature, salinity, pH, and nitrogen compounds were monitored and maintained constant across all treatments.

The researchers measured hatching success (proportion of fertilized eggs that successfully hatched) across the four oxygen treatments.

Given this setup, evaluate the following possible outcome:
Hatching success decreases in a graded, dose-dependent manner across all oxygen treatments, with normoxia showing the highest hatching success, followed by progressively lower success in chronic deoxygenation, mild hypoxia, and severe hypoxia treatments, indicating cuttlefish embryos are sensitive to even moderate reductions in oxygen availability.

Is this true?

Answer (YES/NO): NO